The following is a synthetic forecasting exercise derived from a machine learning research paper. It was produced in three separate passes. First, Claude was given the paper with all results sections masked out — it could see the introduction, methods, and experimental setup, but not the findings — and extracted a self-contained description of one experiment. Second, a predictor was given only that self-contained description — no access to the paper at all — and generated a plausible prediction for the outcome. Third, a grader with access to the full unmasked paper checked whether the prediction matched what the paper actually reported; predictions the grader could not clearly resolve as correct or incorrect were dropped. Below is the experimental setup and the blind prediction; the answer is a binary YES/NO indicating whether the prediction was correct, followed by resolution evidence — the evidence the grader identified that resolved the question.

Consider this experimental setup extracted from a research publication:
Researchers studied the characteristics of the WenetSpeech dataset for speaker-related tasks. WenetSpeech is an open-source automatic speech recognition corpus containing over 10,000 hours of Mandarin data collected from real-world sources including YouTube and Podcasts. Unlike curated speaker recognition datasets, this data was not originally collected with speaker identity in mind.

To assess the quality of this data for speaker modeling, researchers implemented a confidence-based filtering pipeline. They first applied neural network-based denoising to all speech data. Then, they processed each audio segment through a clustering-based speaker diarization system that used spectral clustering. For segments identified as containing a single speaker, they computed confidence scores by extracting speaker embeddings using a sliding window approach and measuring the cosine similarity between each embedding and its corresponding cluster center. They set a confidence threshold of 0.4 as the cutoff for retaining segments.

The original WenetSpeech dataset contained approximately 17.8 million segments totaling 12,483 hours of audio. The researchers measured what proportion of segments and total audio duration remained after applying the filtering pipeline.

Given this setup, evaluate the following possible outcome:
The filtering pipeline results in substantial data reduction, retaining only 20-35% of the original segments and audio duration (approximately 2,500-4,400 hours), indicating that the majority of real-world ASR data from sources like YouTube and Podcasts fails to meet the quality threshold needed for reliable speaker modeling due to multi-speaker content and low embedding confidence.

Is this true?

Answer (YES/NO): NO